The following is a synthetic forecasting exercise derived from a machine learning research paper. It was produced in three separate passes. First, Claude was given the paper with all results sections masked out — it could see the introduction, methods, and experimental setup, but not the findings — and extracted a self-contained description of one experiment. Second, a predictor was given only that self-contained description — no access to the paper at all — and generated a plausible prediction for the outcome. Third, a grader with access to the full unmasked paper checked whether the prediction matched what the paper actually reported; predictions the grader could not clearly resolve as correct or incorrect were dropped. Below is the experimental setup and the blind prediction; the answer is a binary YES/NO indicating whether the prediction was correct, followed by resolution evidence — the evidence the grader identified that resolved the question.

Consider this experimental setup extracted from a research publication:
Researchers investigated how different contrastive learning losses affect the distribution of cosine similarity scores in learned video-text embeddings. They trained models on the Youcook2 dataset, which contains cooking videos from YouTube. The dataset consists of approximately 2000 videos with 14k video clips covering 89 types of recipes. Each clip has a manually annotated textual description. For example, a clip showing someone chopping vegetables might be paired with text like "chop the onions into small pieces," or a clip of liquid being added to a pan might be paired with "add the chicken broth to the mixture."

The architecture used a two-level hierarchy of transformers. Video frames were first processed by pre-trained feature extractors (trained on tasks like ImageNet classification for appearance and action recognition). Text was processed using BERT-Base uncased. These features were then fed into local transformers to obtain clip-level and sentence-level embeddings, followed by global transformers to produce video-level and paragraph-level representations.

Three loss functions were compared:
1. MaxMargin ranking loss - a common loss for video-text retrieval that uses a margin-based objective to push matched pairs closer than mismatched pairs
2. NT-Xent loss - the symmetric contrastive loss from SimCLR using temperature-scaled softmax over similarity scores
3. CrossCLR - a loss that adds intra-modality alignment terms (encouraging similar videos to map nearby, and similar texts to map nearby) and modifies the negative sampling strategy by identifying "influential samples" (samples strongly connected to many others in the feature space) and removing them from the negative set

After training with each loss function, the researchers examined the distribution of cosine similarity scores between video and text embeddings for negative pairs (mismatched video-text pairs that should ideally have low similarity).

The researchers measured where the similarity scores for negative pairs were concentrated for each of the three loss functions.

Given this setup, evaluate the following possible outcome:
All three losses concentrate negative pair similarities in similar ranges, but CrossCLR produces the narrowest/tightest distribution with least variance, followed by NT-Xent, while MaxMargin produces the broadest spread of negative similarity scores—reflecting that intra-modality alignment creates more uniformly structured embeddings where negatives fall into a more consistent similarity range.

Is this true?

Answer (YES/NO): NO